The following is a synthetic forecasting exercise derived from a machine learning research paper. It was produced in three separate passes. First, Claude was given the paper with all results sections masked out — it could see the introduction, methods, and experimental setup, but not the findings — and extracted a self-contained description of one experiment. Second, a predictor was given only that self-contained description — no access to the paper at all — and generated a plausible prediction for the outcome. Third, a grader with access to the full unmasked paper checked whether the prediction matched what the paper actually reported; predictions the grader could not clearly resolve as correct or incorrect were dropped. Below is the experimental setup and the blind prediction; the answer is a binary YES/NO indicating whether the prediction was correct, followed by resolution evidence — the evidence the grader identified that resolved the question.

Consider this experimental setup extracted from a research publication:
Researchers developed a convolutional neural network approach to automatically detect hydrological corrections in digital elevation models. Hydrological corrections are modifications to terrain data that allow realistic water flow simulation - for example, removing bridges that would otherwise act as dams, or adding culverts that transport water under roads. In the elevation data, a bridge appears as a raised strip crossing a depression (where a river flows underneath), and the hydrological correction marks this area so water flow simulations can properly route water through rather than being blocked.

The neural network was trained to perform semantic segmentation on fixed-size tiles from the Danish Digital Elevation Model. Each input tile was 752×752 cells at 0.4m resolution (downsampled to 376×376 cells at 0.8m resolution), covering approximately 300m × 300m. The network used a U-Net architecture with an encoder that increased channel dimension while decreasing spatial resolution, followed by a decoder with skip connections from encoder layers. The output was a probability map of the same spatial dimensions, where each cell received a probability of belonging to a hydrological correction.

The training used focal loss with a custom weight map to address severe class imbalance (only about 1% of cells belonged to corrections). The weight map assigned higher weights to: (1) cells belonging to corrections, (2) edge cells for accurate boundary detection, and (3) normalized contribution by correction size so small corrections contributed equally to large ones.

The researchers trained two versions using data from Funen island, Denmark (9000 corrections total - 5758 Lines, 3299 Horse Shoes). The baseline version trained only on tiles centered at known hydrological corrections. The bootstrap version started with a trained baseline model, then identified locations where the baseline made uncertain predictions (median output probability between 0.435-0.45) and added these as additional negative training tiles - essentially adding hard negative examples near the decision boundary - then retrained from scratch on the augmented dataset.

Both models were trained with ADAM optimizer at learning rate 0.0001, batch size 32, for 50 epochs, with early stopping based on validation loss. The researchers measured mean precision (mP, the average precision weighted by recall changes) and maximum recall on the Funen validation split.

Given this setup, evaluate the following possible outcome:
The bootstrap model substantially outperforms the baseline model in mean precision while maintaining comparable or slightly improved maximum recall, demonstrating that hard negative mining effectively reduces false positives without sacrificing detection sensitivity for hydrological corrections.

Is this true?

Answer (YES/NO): NO